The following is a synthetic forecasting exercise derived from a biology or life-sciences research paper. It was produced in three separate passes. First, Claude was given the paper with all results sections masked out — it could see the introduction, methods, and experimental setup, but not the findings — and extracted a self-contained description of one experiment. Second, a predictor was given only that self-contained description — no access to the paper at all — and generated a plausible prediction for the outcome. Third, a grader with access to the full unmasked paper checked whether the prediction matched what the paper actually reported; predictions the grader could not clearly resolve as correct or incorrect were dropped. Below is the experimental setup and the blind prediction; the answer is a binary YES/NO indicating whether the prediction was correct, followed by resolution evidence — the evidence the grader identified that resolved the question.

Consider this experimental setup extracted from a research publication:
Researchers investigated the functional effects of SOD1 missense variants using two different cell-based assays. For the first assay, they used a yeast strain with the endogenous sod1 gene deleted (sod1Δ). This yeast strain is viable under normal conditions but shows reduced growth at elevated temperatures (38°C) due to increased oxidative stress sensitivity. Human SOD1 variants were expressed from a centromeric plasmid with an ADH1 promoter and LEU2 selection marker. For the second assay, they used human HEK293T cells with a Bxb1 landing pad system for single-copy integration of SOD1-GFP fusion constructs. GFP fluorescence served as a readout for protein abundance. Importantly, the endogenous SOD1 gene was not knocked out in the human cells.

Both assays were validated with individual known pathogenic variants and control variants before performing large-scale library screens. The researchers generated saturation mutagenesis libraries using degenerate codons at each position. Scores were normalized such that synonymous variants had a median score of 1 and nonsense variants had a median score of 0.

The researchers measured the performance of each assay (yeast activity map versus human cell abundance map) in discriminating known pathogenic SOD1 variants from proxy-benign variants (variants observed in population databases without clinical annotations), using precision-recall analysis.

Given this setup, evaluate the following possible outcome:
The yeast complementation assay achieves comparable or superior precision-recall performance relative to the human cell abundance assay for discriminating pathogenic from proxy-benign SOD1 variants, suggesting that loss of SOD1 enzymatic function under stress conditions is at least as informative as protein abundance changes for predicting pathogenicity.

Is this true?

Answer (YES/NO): NO